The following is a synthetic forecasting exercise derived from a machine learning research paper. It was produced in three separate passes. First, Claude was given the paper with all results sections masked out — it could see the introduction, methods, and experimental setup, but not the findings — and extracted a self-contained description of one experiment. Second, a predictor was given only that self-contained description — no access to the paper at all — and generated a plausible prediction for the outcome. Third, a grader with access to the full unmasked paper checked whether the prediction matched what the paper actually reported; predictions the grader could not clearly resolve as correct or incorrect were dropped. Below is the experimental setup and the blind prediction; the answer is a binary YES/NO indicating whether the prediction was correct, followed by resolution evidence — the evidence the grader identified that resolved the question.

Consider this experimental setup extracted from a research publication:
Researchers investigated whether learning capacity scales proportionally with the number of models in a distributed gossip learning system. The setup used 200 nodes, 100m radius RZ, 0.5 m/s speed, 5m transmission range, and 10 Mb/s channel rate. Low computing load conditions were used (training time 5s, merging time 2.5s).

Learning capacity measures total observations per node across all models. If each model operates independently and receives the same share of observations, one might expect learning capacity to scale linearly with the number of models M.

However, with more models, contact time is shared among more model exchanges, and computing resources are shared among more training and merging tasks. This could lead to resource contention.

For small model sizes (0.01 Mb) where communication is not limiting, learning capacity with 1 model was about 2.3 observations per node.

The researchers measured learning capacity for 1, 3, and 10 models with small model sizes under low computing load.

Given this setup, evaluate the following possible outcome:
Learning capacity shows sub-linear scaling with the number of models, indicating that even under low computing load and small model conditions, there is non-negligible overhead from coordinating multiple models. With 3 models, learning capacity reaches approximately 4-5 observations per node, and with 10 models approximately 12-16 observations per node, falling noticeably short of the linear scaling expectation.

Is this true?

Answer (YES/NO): NO